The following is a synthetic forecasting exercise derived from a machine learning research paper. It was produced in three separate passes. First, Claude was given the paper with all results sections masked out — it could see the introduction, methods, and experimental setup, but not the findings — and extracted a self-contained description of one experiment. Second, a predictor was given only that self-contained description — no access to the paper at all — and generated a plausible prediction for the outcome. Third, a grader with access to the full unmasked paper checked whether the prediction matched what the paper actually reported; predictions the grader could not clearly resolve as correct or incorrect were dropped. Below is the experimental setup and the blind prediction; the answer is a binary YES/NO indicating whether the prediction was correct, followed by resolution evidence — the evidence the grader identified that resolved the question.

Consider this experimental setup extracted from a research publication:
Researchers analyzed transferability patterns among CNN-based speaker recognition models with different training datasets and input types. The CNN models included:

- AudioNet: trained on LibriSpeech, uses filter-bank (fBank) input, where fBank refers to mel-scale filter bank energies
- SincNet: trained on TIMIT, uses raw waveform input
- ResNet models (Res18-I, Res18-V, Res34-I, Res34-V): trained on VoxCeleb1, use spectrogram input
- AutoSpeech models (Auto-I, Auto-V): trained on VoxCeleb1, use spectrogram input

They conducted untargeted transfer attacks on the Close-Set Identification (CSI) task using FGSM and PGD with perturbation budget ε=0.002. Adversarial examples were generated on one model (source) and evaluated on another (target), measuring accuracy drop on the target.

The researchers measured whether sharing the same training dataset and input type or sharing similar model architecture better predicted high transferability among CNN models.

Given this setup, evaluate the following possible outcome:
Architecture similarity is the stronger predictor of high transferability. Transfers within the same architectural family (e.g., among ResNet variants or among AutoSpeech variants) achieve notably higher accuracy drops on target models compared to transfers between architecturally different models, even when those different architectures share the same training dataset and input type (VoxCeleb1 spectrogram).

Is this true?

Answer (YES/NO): NO